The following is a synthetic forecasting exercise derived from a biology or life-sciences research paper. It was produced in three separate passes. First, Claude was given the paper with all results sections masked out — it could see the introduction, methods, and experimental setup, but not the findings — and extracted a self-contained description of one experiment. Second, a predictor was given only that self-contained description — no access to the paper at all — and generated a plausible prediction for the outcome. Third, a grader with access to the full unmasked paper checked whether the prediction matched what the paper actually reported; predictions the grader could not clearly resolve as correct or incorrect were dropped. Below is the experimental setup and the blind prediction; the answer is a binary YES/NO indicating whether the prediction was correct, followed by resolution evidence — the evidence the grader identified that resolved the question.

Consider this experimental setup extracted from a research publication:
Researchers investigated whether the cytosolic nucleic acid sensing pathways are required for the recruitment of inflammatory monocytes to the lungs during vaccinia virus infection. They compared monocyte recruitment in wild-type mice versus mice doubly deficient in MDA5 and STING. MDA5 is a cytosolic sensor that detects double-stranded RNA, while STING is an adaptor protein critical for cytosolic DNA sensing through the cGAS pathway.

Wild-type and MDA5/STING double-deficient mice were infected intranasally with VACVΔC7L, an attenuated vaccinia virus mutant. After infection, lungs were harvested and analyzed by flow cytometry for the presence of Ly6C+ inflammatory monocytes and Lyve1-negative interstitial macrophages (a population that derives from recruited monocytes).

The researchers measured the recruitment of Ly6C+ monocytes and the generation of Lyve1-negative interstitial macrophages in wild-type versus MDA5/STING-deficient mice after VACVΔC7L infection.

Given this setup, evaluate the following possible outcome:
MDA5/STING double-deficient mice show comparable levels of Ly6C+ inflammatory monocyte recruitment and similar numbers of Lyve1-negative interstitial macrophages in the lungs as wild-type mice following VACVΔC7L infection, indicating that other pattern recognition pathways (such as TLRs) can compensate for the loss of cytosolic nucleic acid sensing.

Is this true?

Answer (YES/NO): NO